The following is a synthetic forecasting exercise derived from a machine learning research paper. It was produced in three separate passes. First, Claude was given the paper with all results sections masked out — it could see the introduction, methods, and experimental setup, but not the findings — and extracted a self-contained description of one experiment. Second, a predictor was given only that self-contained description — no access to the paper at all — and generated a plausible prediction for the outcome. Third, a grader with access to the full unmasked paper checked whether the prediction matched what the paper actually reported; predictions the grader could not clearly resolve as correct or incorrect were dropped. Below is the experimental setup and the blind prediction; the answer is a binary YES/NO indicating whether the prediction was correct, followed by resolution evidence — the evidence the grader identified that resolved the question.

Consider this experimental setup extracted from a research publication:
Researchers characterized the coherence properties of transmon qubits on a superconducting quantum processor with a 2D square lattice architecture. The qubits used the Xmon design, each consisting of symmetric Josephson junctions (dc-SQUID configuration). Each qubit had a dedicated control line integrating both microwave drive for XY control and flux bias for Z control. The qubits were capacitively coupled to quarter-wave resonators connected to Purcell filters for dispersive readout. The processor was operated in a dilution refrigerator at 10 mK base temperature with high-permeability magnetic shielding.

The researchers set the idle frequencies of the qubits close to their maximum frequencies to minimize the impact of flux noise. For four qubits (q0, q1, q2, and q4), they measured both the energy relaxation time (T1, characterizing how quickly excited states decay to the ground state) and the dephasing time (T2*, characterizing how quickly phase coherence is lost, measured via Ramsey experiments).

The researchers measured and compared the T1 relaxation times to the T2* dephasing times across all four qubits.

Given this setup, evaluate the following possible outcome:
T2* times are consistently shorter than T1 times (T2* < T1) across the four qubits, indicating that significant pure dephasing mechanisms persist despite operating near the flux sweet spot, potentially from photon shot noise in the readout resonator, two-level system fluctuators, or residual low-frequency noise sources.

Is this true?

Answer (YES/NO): YES